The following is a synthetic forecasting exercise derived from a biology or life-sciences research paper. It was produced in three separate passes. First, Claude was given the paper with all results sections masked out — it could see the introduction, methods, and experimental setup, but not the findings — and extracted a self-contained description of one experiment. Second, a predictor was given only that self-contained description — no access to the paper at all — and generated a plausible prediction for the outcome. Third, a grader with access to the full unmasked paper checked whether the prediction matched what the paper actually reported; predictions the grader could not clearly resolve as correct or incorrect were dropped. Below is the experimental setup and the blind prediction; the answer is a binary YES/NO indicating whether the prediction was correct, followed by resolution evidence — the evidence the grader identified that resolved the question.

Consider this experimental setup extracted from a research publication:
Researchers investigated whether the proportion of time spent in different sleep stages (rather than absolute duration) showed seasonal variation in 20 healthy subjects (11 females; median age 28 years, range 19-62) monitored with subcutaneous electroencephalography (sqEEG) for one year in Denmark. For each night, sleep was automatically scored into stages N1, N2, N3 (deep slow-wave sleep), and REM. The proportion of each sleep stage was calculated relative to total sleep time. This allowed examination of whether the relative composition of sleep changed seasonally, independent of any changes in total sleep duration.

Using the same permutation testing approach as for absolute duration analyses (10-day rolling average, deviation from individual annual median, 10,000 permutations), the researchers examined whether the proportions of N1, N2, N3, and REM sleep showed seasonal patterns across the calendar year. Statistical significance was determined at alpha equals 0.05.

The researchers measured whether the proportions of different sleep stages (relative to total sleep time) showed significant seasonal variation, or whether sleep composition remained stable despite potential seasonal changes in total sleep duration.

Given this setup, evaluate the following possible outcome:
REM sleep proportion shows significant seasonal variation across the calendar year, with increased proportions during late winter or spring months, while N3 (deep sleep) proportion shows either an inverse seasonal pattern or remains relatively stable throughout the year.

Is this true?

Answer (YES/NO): YES